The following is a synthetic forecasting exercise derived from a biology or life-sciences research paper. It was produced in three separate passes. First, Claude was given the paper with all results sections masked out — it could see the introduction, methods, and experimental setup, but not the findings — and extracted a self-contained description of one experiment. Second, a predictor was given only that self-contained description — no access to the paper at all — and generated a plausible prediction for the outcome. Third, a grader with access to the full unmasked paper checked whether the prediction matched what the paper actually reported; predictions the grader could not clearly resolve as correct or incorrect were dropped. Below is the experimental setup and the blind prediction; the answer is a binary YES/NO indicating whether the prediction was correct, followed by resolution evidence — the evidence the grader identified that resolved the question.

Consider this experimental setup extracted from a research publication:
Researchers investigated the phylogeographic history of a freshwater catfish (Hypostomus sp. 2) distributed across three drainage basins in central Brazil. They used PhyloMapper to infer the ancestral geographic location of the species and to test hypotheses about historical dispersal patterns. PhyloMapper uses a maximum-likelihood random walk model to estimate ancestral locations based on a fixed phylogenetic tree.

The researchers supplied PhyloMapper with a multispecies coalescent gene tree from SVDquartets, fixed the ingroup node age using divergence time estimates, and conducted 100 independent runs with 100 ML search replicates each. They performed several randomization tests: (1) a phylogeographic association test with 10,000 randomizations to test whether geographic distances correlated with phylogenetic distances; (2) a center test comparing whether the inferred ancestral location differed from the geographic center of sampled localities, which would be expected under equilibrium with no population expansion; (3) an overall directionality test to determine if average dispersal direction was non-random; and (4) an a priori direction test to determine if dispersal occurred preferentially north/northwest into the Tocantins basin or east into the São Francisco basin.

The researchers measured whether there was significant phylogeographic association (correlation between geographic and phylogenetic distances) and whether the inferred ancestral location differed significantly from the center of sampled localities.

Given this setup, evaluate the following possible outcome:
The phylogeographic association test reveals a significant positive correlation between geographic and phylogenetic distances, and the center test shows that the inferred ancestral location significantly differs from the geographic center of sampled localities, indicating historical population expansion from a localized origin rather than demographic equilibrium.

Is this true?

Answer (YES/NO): NO